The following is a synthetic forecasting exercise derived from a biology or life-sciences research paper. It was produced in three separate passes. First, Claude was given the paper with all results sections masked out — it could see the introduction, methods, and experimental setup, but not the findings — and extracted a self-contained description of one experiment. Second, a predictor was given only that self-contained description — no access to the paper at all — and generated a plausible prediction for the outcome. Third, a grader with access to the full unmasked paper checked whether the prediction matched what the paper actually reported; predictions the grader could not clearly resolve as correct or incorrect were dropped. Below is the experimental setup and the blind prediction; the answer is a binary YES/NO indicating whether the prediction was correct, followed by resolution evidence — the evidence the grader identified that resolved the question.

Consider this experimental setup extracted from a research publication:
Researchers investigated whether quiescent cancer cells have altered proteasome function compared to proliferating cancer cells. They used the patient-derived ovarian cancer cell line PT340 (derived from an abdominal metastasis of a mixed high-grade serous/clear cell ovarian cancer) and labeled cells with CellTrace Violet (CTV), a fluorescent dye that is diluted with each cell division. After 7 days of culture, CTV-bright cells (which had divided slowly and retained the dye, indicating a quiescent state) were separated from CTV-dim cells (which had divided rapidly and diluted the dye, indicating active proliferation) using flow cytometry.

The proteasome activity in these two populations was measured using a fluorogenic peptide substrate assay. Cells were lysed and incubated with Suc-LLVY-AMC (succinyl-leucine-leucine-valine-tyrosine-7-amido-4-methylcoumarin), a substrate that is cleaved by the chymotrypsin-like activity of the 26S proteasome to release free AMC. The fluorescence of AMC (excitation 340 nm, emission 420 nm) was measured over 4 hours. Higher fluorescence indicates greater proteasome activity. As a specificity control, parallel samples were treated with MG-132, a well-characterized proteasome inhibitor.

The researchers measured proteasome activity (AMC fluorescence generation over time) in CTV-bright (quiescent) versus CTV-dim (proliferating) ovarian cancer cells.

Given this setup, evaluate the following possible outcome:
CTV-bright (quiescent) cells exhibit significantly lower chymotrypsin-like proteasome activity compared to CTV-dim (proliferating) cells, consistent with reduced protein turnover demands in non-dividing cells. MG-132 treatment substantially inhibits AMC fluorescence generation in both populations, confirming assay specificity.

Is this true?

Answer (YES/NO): NO